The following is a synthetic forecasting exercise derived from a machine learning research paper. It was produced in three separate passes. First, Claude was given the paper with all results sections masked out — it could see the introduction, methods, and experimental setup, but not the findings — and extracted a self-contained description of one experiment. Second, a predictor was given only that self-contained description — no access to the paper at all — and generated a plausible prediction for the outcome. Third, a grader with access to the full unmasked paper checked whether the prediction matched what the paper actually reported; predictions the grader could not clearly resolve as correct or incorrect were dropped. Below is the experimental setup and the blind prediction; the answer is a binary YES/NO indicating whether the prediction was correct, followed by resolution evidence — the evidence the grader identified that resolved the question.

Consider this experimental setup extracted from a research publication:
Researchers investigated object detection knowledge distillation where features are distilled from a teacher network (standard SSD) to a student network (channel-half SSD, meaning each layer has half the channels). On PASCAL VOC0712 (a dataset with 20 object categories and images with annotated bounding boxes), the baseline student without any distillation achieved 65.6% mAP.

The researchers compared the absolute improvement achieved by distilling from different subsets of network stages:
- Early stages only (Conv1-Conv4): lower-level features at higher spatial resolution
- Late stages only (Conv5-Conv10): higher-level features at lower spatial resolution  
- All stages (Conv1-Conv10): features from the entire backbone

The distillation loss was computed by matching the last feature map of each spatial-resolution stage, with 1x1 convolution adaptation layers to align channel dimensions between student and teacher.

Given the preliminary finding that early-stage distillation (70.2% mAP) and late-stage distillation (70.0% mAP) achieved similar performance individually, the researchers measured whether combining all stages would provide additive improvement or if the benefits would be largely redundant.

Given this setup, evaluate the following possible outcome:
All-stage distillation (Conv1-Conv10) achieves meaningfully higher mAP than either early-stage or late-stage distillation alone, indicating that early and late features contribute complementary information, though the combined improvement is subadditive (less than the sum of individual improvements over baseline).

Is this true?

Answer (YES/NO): YES